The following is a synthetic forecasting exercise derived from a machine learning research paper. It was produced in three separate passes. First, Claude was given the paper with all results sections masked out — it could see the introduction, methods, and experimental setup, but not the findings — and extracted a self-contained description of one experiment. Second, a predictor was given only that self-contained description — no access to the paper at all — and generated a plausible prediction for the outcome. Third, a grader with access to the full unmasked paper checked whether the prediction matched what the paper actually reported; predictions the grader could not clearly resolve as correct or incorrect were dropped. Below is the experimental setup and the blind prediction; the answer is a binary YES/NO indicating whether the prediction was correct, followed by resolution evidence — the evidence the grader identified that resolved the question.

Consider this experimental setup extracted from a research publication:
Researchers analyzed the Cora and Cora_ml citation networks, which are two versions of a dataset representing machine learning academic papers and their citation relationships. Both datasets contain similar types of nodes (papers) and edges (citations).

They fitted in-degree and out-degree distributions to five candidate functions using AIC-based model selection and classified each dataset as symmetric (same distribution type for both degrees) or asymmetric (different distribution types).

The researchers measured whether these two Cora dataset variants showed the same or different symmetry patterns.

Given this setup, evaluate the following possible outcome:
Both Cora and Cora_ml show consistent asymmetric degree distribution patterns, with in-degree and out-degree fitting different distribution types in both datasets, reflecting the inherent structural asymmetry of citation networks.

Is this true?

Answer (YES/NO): NO